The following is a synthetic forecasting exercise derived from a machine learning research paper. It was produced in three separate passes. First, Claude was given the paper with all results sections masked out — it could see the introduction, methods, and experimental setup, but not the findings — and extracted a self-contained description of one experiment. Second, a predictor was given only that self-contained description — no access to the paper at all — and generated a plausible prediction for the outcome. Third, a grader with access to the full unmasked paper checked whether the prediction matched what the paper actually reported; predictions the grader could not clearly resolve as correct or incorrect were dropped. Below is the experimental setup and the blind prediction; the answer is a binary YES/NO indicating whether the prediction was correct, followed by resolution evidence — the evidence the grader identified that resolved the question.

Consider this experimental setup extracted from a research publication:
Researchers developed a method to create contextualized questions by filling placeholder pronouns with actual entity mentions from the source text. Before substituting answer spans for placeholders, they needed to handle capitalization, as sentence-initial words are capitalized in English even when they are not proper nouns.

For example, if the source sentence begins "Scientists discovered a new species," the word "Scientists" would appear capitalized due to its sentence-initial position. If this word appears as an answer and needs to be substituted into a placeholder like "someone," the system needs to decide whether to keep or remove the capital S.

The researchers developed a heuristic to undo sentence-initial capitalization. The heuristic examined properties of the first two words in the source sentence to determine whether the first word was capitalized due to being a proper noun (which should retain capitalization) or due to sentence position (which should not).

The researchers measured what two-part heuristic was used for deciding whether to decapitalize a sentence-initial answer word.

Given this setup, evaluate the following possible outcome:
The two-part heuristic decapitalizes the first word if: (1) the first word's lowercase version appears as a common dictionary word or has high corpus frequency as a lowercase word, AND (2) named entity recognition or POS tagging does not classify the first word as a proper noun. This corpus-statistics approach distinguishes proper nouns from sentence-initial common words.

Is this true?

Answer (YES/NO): NO